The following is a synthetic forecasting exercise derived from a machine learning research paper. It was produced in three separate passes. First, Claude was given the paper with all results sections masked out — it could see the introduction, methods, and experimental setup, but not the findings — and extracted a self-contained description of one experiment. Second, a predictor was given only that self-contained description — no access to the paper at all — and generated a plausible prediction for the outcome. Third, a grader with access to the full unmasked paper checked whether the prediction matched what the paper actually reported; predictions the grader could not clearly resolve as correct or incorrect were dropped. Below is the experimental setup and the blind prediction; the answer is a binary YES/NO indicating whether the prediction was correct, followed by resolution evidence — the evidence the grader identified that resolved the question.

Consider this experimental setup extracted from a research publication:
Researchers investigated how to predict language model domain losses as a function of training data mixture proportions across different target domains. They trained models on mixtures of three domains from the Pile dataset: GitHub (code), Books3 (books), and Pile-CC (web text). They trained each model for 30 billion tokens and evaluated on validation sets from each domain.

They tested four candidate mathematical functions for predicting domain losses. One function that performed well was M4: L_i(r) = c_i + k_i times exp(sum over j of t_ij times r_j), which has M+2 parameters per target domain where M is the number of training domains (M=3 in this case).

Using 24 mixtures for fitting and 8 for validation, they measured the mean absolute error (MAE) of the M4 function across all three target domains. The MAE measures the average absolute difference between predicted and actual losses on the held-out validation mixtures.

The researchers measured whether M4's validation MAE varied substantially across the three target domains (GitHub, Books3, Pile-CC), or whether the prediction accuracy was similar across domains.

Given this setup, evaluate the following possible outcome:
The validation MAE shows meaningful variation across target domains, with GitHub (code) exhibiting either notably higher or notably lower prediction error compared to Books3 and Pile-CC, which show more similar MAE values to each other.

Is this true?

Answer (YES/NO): YES